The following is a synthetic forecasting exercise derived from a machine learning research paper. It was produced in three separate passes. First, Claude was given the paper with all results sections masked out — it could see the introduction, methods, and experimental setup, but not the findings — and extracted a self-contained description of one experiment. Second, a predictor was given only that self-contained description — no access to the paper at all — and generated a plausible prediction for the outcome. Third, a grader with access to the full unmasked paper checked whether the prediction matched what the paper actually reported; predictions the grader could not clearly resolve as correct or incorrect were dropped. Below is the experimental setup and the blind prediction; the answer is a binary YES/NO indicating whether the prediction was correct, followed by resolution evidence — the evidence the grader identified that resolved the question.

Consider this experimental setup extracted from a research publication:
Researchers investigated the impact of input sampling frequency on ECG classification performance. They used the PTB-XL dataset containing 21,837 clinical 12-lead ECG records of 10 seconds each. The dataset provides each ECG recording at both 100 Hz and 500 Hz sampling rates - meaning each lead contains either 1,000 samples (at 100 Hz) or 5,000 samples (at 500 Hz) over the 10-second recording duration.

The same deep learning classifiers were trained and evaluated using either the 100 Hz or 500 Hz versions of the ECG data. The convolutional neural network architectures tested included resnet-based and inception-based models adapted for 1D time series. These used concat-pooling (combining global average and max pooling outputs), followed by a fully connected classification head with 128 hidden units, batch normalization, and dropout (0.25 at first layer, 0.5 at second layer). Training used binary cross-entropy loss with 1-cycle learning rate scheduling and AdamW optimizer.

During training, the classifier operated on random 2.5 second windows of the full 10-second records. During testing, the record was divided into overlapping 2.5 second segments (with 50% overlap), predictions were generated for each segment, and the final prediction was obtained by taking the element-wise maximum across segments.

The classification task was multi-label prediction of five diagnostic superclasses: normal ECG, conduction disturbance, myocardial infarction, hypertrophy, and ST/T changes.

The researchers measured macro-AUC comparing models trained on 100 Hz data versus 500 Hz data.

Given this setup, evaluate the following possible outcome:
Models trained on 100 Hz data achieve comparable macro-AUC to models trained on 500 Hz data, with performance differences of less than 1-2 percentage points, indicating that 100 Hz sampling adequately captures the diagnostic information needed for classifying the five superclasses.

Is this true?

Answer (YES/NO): YES